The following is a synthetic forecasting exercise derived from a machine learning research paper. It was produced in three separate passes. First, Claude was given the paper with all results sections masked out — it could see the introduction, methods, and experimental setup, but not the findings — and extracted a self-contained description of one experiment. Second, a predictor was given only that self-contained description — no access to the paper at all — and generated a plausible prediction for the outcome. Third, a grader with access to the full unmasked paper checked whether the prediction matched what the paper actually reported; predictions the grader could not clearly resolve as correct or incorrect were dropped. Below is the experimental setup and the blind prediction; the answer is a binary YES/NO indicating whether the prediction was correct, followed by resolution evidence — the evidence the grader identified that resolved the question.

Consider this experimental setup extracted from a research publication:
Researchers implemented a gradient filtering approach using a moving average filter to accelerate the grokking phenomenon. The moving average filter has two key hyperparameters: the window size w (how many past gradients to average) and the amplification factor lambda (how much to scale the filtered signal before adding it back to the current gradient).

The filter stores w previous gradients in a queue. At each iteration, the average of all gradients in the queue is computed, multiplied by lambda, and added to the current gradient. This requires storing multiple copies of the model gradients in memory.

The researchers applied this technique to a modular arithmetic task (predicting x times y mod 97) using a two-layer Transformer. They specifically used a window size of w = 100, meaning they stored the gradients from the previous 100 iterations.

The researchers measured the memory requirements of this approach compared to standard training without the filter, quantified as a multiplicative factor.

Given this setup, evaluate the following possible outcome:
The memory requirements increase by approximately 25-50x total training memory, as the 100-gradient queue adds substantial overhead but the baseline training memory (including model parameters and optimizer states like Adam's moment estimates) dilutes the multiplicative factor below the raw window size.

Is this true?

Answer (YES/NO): NO